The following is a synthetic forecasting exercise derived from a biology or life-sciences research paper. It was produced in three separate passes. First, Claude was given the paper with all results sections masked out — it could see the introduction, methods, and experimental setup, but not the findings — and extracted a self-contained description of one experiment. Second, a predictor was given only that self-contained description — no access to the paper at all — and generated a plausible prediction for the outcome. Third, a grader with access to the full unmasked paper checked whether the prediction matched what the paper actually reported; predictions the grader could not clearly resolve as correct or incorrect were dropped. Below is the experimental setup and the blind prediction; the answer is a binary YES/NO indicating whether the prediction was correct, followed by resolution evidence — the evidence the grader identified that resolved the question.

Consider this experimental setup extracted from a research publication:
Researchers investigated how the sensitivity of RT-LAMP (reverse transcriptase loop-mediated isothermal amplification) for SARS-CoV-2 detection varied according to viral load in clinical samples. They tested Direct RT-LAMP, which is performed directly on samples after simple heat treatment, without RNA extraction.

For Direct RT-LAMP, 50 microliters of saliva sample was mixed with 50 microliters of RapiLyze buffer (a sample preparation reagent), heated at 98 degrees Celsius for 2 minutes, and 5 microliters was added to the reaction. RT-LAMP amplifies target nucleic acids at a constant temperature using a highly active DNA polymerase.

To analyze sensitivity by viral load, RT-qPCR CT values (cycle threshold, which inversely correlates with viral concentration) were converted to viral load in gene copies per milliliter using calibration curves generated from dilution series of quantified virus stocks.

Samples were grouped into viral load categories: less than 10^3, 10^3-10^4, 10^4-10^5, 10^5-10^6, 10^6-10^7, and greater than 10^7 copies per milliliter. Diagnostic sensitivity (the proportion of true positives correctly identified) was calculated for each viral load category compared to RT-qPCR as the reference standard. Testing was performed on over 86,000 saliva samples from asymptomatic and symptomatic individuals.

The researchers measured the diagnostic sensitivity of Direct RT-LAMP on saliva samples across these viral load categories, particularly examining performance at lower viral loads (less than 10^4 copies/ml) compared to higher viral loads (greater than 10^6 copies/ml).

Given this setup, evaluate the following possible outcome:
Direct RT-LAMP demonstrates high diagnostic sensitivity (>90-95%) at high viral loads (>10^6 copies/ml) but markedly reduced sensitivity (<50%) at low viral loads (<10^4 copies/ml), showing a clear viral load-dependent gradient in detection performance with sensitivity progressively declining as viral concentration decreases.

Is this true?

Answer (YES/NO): YES